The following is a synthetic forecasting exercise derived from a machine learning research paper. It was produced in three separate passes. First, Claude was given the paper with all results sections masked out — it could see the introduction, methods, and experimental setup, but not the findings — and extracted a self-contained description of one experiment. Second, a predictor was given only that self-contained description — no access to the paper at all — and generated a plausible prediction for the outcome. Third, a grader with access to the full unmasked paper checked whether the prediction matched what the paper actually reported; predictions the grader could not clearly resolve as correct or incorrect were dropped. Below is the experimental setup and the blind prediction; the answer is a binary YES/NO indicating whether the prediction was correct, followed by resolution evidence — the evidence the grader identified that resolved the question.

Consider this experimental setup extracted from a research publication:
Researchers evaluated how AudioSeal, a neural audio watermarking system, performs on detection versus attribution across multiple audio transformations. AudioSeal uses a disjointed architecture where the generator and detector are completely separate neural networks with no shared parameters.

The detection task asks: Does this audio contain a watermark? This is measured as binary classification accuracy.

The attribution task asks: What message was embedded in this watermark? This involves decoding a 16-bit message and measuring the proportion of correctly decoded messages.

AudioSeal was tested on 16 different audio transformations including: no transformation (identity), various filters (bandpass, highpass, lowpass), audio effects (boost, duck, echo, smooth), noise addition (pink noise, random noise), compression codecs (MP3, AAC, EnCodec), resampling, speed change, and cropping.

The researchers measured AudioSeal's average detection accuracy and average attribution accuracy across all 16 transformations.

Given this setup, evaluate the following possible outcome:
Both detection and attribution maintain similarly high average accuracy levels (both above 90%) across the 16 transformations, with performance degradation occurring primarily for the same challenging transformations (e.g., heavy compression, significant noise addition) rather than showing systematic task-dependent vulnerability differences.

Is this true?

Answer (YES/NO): NO